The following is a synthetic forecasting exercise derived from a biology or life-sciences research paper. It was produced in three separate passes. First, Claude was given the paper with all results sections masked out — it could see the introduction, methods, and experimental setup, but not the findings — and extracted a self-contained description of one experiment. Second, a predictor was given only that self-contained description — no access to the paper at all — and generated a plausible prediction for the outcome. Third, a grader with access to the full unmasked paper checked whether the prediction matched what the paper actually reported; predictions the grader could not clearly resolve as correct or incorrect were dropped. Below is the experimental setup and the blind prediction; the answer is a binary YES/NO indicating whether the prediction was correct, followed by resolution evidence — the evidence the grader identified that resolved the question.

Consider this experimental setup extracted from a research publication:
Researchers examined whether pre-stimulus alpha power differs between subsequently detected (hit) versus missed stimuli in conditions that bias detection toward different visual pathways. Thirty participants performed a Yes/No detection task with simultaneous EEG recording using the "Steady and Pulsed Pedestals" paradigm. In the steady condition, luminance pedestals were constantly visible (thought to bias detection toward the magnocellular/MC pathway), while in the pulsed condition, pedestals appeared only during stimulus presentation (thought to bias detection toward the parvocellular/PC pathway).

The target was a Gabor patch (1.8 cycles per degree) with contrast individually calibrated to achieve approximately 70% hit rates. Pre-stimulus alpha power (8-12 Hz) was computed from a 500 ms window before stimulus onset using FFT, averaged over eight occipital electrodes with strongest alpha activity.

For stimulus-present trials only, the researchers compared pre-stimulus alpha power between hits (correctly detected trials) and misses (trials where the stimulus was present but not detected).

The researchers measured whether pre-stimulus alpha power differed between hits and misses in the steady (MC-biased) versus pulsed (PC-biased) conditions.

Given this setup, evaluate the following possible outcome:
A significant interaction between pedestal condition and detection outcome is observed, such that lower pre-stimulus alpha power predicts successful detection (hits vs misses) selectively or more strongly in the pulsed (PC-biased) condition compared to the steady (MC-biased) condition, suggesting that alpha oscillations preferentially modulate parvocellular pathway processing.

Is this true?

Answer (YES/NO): NO